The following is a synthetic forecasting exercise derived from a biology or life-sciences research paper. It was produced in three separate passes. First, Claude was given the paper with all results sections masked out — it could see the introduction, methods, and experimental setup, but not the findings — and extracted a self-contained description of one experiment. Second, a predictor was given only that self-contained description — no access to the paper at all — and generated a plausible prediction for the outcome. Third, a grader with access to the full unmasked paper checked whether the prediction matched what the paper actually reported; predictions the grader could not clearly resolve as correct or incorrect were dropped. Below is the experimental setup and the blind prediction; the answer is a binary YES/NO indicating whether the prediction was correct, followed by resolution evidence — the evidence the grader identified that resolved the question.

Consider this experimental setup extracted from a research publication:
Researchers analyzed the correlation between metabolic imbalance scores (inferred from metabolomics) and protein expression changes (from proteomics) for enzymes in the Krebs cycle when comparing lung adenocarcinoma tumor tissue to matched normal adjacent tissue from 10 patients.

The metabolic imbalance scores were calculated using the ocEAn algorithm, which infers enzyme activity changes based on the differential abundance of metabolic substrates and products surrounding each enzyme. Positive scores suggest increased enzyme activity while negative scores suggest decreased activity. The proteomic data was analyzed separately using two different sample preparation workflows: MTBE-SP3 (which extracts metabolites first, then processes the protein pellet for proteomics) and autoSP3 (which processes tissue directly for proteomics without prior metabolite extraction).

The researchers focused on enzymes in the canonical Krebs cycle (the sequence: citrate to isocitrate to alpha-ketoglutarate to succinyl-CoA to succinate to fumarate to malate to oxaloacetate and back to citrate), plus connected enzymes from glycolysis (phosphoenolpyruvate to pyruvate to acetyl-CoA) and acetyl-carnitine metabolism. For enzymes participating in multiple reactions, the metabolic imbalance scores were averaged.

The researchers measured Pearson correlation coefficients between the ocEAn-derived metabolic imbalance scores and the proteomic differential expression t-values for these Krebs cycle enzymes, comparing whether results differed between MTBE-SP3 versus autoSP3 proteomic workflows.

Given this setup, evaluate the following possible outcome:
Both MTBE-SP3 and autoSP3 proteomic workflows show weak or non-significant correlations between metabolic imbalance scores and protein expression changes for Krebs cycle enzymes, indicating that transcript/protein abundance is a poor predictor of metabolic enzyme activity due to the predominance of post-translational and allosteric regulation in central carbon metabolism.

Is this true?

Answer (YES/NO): NO